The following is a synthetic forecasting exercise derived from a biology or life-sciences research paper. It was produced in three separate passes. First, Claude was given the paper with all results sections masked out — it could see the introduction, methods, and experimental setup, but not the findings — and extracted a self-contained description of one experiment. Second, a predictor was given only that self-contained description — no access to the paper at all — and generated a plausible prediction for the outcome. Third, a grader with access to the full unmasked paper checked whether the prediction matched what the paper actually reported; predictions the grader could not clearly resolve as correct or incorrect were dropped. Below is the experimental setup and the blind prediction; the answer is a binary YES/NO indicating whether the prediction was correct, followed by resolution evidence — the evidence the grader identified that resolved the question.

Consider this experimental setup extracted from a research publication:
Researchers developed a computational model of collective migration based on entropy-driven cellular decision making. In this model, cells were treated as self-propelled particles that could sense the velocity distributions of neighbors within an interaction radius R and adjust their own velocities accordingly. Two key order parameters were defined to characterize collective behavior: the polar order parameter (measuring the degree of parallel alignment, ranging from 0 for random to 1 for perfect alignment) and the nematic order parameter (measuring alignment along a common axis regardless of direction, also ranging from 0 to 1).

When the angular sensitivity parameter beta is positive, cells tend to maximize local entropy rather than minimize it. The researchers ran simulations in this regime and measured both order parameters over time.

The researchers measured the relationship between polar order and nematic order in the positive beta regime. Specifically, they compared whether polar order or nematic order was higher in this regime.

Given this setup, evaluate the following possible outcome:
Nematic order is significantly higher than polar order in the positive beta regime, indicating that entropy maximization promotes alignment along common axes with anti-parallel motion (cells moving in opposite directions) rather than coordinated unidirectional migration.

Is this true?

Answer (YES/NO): YES